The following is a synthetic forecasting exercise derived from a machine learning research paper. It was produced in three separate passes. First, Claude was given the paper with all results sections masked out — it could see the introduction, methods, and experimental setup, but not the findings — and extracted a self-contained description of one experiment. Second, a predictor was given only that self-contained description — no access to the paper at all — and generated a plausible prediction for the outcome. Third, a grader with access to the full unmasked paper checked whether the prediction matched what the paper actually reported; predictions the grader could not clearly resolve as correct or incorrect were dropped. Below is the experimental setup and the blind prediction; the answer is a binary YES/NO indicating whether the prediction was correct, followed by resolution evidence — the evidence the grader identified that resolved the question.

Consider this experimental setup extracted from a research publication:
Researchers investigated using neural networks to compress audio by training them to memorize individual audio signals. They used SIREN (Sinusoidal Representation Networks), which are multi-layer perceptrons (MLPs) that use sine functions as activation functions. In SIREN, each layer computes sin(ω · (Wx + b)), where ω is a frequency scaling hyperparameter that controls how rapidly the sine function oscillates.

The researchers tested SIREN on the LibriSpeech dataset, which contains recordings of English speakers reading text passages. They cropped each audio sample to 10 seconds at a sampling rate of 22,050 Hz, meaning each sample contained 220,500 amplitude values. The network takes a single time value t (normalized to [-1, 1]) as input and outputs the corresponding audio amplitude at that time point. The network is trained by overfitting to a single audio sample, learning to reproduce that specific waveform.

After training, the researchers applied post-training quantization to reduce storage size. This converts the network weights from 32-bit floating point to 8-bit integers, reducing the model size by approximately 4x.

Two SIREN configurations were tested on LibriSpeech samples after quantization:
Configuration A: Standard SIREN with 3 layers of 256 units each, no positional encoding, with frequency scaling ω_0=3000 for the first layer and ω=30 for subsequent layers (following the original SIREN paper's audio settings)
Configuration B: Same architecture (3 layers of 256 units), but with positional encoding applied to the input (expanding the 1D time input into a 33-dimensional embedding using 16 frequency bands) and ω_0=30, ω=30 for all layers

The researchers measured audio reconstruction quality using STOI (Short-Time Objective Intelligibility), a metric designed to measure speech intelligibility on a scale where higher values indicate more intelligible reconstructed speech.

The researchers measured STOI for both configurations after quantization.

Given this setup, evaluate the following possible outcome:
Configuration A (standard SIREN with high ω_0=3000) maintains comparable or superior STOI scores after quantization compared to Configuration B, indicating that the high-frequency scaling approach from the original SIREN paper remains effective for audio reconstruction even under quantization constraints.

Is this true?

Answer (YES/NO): NO